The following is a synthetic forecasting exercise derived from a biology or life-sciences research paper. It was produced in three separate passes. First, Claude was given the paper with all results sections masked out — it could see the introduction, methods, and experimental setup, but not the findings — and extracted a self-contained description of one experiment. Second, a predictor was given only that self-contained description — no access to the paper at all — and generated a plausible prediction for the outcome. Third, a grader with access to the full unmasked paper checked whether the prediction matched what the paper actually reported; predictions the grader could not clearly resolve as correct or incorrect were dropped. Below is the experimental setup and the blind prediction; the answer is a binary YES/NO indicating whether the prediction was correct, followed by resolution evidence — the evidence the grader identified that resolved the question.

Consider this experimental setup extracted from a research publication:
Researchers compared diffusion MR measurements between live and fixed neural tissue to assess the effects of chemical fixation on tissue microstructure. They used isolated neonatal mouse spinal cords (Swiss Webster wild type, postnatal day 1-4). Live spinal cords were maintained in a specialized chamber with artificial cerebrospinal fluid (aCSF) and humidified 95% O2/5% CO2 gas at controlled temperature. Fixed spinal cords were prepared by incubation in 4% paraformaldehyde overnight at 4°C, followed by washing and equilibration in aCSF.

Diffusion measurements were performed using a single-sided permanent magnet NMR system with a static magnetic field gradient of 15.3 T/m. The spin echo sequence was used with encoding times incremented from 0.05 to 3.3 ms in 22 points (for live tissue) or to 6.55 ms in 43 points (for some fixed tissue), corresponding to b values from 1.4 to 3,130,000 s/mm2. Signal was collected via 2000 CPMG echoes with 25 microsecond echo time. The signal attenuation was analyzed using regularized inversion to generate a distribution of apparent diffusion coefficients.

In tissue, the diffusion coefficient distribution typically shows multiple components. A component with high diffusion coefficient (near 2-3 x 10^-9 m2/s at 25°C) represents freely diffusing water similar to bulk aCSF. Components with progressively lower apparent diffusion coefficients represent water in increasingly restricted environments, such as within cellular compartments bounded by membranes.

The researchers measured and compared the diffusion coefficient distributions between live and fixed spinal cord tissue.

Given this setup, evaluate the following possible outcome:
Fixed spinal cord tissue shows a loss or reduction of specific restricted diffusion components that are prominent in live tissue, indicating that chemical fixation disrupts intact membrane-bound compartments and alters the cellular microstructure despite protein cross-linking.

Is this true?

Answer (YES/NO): NO